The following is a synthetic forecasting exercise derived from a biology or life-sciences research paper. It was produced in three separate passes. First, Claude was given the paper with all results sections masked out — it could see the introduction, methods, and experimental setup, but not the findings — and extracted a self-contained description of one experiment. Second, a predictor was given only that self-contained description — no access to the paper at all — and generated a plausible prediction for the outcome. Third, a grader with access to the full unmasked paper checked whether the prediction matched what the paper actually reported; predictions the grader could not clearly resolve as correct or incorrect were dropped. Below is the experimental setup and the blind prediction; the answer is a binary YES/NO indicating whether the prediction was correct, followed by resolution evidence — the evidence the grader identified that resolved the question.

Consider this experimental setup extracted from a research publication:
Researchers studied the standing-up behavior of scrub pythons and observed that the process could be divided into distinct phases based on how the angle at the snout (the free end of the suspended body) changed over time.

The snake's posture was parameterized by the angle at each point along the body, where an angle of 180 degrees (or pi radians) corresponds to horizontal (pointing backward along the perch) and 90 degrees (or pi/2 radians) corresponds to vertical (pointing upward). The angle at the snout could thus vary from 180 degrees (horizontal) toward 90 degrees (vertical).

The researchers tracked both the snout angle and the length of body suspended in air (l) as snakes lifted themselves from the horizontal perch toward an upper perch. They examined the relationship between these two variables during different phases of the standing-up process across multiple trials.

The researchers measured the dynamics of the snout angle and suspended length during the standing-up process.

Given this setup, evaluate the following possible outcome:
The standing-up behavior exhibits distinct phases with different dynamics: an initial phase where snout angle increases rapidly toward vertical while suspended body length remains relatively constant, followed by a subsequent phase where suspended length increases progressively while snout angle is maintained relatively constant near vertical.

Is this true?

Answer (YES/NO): YES